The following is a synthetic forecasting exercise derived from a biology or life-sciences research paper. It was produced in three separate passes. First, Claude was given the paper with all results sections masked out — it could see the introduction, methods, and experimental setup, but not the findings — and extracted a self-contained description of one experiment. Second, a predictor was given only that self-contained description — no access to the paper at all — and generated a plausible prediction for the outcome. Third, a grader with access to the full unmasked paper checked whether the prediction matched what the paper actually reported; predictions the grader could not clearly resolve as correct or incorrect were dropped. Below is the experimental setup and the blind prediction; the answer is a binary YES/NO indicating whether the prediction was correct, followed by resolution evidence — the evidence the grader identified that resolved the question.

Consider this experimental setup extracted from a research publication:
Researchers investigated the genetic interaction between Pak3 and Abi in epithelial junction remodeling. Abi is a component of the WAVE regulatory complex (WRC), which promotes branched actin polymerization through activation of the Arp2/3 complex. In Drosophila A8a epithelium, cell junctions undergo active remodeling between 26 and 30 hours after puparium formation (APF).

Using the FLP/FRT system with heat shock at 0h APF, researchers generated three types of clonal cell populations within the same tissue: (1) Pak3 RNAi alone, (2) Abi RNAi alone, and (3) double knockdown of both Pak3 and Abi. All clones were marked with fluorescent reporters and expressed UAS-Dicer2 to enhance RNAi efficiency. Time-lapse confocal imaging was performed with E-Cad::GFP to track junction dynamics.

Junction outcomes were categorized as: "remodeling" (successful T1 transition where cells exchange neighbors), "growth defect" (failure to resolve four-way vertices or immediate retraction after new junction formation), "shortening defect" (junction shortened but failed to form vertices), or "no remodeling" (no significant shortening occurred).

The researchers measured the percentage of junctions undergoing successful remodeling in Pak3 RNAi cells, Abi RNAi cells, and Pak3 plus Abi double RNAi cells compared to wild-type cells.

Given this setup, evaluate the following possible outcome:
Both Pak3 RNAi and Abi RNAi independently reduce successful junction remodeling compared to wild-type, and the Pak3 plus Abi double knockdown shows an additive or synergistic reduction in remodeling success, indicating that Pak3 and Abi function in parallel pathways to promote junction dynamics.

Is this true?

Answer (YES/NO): NO